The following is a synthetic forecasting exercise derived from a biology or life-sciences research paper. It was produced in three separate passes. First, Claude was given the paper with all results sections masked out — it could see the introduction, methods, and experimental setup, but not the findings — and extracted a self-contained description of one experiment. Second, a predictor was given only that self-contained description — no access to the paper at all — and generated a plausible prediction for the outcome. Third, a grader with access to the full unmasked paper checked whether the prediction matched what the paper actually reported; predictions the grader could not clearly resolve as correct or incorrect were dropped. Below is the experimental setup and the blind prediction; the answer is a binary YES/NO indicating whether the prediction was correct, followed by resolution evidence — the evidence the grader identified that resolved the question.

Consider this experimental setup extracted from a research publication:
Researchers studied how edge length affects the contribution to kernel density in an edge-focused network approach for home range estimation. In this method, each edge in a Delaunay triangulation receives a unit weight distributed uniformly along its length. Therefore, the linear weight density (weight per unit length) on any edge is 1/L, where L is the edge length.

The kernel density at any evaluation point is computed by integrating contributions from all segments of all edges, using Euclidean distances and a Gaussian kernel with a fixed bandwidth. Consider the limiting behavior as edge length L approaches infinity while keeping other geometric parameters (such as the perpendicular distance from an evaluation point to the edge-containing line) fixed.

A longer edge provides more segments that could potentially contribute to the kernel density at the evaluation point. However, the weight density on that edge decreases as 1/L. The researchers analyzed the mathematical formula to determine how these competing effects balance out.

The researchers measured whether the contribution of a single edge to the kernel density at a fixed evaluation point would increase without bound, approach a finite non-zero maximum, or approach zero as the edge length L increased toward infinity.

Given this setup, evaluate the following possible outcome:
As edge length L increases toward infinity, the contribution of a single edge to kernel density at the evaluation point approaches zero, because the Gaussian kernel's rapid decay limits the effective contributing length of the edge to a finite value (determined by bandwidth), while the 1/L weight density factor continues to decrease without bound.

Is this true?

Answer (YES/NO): YES